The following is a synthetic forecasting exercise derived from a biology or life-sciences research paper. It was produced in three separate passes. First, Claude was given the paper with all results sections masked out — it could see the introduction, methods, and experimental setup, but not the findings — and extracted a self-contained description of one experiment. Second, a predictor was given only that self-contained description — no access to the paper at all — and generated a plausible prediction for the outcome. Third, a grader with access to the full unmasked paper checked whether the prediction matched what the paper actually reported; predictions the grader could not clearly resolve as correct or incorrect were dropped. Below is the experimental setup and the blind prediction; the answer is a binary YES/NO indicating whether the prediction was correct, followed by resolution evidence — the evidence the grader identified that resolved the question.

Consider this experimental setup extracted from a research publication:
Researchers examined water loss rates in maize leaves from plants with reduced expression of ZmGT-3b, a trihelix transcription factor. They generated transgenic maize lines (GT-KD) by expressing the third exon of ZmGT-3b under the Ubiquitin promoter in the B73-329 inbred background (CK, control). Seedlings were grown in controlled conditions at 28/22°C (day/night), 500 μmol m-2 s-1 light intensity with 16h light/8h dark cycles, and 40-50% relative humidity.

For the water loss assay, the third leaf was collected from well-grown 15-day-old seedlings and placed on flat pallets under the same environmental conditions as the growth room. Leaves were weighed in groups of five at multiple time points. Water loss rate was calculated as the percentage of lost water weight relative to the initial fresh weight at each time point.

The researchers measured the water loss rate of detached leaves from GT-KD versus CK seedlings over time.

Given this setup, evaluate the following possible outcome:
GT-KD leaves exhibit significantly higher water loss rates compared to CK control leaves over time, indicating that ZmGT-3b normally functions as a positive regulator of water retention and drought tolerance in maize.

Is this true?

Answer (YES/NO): NO